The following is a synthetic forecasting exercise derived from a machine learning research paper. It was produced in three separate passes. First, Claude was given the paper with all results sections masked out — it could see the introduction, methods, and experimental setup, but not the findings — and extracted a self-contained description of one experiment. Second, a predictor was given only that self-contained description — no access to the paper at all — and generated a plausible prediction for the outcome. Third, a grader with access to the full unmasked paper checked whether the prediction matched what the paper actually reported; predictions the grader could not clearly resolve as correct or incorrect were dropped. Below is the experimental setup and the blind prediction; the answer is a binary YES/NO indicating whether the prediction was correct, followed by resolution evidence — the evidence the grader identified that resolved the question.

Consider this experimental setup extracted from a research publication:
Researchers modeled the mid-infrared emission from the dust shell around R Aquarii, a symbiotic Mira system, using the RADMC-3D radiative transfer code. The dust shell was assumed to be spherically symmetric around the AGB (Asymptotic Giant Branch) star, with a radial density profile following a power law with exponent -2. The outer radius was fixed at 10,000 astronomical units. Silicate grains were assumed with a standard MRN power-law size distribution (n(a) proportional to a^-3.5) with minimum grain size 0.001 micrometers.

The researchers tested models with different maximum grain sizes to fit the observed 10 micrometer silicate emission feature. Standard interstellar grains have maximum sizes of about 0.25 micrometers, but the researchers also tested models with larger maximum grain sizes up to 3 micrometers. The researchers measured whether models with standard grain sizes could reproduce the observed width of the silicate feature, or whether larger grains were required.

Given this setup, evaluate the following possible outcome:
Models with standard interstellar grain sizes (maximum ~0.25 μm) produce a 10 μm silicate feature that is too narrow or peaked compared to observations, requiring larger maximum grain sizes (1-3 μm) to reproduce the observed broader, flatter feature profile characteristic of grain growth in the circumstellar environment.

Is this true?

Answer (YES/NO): YES